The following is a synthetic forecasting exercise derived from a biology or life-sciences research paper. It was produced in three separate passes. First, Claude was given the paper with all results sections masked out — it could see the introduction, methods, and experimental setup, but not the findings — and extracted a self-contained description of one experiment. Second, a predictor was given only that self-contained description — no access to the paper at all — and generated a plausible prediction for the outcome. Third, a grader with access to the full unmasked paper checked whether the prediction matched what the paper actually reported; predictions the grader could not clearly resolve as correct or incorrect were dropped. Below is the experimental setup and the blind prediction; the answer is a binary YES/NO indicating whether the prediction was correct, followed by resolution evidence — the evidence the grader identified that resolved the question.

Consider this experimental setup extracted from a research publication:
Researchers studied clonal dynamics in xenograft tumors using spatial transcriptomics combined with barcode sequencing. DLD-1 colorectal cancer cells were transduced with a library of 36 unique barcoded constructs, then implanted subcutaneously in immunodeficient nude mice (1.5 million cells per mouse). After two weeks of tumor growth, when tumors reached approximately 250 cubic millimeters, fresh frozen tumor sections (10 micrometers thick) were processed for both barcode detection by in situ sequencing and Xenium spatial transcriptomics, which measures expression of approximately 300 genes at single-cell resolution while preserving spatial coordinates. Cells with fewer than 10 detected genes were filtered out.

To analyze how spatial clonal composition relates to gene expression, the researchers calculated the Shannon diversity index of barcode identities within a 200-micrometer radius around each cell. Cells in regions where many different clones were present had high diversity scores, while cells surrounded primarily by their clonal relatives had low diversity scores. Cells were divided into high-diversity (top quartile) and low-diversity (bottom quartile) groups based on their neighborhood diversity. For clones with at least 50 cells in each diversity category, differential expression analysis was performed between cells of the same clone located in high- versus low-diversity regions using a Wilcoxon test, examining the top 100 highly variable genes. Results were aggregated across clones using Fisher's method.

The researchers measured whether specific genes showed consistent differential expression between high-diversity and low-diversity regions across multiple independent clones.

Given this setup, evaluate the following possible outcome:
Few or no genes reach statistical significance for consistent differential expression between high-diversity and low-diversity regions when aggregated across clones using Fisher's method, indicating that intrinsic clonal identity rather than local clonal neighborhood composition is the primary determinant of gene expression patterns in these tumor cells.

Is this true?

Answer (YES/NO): NO